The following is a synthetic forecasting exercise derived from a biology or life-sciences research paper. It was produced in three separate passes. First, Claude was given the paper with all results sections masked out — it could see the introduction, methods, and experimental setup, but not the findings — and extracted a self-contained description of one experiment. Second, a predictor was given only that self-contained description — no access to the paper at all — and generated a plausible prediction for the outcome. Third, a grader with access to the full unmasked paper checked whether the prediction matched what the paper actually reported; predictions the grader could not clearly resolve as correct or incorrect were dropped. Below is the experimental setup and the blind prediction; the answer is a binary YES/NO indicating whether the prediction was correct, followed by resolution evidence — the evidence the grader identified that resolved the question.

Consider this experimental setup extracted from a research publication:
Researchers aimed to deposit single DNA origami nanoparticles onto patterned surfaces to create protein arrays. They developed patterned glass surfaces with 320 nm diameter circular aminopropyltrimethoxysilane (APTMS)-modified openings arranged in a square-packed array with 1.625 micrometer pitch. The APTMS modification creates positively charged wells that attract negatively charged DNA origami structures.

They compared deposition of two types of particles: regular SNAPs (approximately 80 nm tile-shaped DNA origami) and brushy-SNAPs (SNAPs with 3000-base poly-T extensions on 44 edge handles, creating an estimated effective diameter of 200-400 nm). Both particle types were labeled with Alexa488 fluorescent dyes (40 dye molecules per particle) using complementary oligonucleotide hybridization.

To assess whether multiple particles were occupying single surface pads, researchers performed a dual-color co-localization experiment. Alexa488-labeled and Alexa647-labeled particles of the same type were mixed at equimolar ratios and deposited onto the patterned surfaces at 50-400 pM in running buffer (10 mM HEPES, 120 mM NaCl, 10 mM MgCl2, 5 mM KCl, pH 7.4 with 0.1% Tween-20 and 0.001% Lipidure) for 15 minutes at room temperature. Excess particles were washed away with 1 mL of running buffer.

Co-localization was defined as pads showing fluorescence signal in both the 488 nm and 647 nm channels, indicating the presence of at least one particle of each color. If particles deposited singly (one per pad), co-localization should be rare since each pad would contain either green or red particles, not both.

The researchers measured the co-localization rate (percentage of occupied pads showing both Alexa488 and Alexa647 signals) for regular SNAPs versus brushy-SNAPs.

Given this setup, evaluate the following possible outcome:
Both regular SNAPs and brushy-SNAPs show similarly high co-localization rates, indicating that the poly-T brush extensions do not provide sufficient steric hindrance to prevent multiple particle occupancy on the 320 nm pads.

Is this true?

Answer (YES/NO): NO